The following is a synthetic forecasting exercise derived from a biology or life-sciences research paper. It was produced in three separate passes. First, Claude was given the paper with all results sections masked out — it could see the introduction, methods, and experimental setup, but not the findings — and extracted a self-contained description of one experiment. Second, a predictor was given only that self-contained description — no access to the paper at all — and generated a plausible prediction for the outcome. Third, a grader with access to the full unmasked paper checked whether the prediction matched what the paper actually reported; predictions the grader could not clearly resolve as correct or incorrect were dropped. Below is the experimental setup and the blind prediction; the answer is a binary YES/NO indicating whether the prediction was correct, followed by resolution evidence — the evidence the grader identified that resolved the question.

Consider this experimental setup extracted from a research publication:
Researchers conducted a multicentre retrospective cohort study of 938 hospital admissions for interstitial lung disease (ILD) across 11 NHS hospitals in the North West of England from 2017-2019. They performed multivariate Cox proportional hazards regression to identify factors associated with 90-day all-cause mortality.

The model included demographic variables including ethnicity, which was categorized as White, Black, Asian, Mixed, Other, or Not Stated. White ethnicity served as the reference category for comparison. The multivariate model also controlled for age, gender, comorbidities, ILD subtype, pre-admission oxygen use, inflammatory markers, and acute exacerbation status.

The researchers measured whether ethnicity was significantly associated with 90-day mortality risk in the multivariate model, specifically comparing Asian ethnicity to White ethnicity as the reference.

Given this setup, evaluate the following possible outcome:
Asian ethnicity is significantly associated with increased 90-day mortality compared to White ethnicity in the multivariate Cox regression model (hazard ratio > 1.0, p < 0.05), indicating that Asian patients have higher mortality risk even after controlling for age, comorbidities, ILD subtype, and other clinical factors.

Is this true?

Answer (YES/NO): NO